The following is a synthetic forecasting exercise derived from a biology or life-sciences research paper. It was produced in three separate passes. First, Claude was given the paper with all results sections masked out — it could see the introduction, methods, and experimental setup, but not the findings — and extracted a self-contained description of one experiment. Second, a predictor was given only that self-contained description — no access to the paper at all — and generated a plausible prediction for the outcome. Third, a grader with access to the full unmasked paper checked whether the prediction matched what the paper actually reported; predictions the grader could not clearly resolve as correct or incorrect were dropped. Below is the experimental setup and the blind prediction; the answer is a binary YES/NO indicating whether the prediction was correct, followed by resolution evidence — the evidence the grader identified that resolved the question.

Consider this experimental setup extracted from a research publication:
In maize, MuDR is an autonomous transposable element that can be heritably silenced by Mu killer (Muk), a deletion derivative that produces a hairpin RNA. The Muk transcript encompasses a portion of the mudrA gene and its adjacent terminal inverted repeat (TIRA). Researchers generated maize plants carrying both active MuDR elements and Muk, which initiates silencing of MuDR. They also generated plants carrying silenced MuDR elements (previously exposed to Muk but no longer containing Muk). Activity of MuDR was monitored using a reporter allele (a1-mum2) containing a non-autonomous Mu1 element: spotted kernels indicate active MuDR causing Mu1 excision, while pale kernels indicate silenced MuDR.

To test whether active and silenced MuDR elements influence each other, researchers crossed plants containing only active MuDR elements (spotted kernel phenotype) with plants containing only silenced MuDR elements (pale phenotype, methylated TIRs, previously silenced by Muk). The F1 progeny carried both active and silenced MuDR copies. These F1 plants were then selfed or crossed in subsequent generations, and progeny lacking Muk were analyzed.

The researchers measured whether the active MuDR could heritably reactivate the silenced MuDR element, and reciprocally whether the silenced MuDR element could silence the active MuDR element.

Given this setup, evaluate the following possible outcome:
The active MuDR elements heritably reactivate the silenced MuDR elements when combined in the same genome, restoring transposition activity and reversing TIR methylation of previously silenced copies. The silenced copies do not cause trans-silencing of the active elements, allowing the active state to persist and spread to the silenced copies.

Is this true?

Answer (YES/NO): NO